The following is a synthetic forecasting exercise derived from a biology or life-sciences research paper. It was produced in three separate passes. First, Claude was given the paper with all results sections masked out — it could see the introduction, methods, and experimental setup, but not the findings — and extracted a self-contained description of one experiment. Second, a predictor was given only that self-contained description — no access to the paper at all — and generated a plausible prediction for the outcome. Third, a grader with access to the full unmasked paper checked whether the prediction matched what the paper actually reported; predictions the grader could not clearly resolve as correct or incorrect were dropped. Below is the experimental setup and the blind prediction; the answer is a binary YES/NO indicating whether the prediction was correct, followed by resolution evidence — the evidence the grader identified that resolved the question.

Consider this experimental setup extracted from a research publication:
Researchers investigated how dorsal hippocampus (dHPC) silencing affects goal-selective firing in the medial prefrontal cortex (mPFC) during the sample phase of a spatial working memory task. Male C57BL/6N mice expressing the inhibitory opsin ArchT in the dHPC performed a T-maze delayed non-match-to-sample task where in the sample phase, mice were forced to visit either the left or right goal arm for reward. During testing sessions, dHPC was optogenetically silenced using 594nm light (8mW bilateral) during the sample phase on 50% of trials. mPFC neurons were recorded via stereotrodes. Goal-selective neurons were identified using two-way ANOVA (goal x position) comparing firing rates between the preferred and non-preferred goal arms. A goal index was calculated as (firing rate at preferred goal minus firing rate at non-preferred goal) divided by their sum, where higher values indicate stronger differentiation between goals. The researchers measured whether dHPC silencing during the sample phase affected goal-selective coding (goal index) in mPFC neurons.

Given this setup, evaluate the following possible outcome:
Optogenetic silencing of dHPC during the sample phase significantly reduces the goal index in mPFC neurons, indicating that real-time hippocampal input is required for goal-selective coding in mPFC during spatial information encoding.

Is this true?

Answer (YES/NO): NO